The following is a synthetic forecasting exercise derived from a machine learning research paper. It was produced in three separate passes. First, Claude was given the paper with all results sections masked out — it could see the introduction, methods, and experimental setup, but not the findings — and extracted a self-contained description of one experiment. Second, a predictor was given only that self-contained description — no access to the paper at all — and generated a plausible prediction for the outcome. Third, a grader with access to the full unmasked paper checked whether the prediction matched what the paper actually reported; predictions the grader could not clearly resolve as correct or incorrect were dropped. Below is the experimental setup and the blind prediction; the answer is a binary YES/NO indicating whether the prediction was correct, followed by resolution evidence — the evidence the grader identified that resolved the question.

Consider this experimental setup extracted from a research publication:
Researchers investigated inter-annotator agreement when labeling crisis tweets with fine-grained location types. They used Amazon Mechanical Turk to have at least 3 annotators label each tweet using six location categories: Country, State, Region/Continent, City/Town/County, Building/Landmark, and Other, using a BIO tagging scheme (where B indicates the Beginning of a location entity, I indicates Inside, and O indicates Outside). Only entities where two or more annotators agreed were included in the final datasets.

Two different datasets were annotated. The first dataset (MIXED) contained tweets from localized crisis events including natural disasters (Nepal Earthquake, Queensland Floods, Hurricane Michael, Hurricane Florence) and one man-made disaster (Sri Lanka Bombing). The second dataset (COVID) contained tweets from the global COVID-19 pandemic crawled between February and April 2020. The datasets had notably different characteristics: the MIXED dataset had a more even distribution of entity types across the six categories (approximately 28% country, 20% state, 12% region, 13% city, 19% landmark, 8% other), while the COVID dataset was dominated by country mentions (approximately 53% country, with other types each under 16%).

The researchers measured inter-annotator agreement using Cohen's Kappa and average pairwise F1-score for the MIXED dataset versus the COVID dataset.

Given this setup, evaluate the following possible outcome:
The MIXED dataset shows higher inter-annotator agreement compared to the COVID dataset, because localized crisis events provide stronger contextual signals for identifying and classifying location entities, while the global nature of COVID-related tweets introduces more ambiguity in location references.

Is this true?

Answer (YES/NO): YES